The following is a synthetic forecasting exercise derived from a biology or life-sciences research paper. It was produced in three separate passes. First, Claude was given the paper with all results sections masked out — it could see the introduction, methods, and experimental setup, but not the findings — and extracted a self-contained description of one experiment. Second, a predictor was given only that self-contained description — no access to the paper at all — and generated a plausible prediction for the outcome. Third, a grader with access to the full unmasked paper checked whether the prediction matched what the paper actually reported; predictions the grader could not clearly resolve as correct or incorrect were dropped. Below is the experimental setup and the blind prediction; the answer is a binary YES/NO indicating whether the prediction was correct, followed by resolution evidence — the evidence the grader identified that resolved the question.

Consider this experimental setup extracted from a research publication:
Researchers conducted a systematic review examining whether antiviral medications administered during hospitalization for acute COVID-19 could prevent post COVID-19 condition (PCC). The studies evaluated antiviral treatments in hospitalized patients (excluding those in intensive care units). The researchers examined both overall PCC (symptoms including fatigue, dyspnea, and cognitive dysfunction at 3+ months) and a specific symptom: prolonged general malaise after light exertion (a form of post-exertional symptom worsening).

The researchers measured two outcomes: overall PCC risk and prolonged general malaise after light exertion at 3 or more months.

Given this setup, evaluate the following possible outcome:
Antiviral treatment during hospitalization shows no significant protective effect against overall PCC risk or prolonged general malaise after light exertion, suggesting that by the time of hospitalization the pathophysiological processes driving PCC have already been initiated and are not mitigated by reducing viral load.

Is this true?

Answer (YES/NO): NO